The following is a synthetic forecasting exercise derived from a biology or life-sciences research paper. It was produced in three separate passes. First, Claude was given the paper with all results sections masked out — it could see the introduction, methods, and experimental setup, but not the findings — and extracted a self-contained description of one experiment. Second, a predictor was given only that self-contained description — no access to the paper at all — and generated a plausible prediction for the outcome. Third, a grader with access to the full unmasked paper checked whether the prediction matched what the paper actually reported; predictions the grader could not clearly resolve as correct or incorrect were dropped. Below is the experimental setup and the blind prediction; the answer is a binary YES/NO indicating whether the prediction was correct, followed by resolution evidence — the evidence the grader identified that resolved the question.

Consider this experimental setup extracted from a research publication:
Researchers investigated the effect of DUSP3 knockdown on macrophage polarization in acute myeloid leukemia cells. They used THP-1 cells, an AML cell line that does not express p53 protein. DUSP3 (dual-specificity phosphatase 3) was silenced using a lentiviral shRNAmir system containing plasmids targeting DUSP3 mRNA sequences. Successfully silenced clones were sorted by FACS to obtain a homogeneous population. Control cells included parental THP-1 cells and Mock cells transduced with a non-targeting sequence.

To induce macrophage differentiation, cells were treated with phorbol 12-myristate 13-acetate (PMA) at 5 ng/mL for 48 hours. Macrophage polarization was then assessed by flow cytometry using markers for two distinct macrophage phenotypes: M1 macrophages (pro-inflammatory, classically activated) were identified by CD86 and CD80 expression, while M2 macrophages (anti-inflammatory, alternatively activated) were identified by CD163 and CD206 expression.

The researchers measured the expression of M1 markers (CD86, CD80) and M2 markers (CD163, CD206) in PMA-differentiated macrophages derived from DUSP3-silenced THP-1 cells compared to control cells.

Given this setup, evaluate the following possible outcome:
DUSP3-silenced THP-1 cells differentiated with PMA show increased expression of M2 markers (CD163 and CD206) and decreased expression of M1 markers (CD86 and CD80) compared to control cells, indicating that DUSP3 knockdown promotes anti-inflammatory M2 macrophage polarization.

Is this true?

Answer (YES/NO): NO